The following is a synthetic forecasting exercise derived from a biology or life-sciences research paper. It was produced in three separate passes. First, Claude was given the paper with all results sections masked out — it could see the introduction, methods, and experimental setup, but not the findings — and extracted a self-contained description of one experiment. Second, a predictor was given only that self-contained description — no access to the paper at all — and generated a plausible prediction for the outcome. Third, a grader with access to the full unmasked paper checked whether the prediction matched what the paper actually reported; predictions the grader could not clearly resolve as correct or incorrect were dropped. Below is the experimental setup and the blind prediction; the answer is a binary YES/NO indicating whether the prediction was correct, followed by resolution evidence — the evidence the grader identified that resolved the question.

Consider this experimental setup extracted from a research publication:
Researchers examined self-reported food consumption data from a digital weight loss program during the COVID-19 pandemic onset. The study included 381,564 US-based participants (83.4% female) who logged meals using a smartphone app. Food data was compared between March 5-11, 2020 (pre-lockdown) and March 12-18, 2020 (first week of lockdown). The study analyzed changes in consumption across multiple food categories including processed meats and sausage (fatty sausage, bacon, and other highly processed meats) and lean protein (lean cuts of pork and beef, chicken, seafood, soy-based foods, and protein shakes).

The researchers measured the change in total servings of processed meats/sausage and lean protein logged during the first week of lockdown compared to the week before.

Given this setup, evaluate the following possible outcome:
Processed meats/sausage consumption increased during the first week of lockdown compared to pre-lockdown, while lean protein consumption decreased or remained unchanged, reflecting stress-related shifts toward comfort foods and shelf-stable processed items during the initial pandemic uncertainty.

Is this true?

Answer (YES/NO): YES